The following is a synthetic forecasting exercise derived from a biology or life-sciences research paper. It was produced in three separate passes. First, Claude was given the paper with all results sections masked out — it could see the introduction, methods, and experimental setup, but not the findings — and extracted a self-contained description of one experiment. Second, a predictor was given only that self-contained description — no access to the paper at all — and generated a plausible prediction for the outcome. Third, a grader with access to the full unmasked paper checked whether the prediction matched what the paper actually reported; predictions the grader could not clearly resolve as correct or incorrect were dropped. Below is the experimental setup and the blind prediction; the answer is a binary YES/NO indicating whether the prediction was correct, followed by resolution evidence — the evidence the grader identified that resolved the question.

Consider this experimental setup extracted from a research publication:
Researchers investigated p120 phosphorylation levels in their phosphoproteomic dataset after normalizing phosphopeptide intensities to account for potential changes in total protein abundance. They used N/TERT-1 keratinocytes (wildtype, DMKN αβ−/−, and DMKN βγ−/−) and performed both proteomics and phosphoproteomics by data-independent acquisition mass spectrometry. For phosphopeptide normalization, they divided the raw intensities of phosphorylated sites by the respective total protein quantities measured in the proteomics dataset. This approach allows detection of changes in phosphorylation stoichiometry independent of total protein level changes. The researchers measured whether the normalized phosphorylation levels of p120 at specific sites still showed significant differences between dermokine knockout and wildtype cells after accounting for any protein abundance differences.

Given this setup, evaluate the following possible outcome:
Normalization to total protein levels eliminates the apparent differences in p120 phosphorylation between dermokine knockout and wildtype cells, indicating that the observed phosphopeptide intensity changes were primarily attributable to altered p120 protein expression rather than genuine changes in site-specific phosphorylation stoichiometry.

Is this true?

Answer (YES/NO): NO